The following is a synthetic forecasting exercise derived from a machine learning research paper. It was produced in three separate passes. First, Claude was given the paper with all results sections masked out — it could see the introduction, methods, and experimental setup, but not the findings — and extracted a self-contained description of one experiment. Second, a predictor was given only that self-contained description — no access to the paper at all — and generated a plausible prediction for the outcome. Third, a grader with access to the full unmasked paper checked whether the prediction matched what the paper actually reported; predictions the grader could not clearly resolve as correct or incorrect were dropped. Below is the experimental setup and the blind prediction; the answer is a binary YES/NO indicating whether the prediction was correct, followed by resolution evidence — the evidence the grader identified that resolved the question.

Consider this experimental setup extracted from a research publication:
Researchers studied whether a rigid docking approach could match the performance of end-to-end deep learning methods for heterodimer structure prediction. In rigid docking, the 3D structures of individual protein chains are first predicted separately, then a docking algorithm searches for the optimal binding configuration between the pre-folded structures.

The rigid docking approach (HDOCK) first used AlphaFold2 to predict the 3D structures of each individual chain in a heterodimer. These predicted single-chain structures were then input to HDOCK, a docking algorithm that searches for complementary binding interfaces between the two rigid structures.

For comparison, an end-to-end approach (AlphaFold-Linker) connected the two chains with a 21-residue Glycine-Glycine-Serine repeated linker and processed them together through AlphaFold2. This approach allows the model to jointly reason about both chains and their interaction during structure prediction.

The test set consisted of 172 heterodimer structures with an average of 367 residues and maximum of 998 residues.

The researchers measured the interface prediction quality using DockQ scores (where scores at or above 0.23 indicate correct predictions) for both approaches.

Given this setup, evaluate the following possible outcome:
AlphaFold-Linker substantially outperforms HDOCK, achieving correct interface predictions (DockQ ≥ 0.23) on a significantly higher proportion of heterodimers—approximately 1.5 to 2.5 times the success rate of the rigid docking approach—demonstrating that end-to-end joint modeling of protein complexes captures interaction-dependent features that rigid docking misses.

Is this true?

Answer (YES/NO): NO